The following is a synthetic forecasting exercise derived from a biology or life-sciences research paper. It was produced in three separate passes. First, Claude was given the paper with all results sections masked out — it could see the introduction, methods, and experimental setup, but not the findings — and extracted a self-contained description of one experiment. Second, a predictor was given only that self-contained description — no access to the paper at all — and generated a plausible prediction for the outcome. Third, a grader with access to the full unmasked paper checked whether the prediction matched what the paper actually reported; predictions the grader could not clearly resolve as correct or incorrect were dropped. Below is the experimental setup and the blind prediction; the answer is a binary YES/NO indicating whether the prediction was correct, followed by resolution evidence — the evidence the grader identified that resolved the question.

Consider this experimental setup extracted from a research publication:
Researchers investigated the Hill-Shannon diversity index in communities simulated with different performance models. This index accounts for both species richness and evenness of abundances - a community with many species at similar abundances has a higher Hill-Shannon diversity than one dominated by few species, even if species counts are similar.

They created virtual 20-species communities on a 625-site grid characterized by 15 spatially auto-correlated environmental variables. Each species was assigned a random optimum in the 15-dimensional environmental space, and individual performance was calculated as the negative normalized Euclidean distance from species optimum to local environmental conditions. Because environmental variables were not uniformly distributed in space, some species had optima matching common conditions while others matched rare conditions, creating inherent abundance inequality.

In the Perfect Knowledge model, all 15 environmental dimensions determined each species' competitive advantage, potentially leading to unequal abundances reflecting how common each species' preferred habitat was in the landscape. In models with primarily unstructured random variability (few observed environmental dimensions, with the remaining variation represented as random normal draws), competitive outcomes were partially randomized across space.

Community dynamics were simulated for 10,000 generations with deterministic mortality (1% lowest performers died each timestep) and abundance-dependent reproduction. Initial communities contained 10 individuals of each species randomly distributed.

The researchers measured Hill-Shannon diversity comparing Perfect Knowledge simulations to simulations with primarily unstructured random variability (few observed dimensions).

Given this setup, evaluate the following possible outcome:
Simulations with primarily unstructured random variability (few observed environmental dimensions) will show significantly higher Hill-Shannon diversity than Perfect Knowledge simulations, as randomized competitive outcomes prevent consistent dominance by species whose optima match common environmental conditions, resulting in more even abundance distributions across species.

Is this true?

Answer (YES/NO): NO